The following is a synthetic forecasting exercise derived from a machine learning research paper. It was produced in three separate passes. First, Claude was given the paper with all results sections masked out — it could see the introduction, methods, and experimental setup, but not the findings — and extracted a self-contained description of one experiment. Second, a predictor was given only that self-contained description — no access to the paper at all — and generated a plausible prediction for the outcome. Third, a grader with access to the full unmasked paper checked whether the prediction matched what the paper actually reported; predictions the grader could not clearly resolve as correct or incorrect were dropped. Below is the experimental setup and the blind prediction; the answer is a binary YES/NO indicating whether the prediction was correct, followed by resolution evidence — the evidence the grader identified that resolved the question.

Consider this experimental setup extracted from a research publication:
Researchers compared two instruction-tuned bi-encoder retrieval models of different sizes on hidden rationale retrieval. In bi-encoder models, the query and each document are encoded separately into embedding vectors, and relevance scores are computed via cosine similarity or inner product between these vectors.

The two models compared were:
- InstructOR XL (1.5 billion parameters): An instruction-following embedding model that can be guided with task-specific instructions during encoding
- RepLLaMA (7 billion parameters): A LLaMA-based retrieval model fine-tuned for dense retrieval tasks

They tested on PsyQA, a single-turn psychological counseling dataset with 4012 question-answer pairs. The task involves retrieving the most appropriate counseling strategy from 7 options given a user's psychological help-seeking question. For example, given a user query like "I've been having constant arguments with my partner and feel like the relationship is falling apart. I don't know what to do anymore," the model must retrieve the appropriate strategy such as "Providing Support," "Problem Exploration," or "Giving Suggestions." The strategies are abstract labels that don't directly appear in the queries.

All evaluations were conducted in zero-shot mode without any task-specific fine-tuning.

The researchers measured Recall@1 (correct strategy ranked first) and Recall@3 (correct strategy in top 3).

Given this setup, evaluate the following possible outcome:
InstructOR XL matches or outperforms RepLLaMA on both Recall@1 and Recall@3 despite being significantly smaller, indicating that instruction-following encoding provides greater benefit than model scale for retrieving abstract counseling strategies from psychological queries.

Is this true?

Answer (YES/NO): NO